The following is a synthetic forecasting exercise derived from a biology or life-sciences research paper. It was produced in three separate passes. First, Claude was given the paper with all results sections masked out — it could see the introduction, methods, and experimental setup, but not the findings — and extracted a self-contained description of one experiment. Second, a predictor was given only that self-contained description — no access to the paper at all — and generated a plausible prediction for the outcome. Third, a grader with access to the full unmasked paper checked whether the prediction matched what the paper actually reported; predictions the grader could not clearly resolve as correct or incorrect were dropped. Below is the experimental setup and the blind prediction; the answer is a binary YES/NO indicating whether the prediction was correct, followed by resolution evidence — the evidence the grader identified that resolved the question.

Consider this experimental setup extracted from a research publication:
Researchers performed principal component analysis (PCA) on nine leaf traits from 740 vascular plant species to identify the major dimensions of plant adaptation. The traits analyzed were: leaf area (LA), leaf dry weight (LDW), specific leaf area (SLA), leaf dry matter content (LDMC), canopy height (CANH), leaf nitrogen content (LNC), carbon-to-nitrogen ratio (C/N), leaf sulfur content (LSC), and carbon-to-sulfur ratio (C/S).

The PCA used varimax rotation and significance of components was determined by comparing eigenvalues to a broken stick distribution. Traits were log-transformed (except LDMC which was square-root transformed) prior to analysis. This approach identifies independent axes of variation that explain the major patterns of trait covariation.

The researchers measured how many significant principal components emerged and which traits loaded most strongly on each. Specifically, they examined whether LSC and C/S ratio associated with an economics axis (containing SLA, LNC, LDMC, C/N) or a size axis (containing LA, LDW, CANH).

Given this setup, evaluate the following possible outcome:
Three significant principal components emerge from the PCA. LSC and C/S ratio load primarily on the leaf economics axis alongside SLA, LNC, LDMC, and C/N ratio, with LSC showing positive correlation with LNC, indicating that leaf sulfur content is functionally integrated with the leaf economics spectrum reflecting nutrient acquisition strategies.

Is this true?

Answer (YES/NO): NO